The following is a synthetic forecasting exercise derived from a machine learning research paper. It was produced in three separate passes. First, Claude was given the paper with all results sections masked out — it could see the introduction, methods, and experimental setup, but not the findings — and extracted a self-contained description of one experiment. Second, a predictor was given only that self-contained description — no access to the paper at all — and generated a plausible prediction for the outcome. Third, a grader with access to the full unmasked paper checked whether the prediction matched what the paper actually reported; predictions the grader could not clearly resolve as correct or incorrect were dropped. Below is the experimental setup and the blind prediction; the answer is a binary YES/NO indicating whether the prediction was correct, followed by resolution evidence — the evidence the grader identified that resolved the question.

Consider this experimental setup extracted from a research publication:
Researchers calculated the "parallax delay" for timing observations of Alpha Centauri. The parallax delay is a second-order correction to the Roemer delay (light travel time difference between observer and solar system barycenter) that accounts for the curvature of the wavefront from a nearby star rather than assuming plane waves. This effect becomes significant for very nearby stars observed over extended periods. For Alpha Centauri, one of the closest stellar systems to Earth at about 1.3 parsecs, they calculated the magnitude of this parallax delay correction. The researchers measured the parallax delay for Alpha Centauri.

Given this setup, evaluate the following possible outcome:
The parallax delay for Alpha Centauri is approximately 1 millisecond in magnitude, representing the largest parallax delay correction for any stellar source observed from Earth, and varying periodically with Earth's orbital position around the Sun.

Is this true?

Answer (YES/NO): NO